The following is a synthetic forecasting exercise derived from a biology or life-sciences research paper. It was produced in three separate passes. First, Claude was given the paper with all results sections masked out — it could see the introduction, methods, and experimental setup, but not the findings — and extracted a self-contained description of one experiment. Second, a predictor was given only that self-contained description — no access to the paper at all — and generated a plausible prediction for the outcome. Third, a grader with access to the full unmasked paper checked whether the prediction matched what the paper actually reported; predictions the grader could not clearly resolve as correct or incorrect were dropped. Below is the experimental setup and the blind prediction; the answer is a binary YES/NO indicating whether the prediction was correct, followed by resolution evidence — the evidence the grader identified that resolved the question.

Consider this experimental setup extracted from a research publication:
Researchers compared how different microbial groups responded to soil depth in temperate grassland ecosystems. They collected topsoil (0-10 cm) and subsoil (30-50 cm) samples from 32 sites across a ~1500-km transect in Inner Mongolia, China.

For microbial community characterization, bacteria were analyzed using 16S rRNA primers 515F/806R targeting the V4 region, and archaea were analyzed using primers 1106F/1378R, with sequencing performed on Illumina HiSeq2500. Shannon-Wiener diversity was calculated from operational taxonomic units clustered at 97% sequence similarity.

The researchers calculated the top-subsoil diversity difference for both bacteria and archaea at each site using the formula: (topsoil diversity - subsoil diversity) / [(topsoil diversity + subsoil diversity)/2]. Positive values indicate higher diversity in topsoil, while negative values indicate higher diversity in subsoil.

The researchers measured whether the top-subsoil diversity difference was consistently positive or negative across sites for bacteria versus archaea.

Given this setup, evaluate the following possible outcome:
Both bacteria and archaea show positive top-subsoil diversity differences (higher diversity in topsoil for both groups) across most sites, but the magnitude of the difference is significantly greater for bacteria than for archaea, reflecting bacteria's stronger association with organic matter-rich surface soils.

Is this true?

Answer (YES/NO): NO